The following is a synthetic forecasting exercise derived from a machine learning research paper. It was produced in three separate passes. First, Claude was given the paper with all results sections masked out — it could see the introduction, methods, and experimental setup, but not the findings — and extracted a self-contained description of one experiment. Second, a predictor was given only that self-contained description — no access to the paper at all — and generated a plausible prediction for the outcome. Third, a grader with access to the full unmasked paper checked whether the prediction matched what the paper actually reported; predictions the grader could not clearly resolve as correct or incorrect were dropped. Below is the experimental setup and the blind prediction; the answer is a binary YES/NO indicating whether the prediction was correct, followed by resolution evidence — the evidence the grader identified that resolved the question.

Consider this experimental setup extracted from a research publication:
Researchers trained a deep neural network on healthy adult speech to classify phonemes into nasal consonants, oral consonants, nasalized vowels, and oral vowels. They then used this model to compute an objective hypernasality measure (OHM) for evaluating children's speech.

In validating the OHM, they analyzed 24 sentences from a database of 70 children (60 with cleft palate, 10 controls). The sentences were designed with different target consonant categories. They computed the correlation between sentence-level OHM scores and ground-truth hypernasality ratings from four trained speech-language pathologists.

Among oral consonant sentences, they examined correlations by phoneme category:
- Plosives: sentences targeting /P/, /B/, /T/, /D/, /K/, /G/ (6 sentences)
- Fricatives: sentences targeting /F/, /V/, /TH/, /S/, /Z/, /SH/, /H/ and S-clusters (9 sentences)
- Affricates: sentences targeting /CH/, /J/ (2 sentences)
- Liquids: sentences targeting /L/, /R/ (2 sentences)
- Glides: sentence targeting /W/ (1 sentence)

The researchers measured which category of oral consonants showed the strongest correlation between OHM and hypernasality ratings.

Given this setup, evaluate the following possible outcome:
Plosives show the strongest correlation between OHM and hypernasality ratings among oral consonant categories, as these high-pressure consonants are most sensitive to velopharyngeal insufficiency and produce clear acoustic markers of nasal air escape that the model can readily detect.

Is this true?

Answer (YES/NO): NO